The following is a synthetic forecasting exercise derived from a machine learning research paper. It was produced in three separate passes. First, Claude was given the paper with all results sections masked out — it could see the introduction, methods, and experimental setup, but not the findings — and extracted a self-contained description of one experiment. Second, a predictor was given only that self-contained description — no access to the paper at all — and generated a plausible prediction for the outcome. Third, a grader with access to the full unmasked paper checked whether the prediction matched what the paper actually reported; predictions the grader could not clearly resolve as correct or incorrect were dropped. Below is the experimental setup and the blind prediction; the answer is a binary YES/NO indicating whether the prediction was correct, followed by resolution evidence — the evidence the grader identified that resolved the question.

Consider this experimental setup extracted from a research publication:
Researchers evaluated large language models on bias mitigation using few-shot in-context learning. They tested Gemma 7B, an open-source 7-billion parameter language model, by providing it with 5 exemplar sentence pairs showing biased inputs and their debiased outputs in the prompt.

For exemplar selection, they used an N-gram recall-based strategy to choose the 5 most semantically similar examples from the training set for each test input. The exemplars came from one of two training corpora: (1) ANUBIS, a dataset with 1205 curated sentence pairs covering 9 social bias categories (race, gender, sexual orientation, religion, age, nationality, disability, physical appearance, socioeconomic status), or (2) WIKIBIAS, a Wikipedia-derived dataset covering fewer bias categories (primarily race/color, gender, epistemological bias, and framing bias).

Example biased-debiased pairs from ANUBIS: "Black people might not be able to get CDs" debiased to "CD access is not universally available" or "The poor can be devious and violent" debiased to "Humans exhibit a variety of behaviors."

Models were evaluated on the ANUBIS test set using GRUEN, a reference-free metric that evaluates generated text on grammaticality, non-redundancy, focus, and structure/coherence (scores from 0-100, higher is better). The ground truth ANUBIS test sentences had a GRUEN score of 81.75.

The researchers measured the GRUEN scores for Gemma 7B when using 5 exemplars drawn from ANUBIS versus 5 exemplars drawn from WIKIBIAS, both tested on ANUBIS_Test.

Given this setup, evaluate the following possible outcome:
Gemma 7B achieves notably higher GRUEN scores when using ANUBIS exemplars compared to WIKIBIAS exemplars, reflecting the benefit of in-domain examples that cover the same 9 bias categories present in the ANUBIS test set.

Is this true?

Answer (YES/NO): NO